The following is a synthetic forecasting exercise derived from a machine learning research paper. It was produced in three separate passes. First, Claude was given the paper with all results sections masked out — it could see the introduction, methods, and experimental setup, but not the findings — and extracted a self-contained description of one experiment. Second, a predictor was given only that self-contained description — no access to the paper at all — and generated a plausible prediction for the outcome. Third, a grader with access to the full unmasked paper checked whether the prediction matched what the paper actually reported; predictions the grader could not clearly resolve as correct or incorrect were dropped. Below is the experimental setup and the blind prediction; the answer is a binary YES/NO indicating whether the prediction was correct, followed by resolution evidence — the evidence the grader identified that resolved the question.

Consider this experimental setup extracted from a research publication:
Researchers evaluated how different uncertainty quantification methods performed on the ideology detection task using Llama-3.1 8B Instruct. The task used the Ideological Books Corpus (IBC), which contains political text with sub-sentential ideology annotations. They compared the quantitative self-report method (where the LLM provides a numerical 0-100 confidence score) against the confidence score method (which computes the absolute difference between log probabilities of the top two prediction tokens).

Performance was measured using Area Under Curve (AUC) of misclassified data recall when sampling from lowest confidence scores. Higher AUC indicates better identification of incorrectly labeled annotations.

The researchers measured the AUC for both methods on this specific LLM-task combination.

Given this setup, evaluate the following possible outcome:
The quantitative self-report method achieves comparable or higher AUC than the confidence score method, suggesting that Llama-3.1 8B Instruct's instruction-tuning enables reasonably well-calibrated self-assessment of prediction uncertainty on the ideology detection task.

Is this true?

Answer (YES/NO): NO